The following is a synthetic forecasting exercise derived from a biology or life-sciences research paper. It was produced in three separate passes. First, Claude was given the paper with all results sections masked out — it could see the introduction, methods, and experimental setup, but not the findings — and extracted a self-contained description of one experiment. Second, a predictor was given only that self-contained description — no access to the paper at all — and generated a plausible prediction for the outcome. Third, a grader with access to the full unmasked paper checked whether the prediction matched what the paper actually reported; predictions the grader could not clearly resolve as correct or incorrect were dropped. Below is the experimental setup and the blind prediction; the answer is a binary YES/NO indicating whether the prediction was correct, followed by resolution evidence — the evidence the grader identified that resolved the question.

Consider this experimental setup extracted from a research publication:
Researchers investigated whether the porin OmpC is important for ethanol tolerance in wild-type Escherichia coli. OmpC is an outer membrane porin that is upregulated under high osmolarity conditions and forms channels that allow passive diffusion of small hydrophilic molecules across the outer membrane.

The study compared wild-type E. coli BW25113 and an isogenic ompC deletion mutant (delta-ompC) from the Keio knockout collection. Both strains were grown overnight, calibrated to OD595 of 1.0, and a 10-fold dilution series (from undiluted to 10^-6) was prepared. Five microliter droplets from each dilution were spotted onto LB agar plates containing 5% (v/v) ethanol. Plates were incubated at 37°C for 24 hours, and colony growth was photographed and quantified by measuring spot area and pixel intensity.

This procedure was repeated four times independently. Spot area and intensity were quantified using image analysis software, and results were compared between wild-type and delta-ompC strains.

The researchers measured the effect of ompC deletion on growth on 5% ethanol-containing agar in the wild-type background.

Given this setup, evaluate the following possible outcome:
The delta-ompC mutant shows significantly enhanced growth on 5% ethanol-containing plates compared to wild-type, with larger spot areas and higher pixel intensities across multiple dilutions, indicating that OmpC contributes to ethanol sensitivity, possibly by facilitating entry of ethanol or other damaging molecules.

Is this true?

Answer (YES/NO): NO